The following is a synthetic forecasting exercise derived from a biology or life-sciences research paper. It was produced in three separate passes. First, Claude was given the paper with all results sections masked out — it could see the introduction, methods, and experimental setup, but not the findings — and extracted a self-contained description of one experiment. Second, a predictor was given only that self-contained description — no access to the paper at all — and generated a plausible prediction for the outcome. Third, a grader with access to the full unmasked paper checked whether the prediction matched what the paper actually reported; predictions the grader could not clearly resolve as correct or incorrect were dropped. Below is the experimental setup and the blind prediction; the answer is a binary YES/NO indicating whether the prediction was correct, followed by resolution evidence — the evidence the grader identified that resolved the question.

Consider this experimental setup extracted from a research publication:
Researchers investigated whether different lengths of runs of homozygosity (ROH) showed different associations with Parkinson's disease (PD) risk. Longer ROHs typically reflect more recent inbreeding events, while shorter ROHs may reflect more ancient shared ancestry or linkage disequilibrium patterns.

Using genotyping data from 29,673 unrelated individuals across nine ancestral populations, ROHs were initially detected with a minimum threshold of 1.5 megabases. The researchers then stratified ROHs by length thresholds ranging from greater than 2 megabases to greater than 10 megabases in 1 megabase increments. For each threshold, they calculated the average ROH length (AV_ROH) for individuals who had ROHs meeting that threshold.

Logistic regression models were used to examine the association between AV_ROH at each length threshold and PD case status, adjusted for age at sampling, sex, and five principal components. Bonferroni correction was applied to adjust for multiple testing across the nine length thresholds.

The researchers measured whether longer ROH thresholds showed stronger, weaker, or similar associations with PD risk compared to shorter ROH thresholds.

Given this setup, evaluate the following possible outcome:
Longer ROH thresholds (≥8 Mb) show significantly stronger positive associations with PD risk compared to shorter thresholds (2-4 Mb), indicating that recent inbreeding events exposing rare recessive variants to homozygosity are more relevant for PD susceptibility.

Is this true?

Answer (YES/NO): NO